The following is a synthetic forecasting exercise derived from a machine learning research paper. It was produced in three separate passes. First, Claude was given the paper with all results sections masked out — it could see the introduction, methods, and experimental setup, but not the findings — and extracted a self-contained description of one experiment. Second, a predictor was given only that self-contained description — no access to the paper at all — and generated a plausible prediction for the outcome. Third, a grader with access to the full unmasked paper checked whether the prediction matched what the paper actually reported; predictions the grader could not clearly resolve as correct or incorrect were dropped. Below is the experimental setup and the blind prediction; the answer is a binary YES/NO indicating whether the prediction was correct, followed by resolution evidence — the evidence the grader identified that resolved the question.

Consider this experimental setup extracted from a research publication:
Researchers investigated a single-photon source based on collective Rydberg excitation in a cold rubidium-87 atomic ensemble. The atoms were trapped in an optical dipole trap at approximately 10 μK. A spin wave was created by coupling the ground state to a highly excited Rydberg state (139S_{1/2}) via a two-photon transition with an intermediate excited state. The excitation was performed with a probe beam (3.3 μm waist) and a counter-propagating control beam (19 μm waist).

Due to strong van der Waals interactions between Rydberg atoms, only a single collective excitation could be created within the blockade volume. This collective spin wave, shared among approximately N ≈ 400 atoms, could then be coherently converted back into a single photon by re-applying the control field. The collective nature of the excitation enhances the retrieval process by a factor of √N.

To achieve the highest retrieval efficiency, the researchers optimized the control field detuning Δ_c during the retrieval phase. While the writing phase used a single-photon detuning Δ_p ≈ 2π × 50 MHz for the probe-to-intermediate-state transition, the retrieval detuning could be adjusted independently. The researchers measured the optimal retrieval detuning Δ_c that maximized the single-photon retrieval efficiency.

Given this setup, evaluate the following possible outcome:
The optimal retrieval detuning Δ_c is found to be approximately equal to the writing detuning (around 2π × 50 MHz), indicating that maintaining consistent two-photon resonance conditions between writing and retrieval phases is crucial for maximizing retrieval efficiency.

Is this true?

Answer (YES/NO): NO